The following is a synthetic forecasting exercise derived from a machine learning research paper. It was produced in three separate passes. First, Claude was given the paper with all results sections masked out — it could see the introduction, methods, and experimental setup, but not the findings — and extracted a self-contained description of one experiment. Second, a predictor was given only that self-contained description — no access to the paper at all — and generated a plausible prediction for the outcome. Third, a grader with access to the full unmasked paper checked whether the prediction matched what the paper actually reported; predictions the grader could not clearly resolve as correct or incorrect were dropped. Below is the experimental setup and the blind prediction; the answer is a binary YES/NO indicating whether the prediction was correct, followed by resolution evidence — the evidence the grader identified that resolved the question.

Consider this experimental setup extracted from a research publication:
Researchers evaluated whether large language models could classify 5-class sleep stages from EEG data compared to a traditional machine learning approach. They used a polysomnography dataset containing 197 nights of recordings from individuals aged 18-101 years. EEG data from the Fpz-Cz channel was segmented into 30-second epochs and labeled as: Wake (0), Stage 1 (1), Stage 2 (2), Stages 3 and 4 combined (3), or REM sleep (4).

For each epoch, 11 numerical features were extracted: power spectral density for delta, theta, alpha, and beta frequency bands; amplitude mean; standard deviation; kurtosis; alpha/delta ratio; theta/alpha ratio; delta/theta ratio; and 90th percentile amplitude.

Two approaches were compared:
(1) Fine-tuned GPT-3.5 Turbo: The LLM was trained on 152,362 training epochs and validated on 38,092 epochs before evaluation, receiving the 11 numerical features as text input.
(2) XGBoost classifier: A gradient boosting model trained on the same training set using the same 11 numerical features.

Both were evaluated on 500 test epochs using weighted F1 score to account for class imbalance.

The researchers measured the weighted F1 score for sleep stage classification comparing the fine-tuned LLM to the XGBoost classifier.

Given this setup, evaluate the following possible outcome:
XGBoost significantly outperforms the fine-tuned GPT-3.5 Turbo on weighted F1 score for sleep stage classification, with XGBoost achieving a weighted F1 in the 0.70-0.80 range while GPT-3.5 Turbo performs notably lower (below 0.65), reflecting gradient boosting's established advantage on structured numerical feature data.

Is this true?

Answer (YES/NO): YES